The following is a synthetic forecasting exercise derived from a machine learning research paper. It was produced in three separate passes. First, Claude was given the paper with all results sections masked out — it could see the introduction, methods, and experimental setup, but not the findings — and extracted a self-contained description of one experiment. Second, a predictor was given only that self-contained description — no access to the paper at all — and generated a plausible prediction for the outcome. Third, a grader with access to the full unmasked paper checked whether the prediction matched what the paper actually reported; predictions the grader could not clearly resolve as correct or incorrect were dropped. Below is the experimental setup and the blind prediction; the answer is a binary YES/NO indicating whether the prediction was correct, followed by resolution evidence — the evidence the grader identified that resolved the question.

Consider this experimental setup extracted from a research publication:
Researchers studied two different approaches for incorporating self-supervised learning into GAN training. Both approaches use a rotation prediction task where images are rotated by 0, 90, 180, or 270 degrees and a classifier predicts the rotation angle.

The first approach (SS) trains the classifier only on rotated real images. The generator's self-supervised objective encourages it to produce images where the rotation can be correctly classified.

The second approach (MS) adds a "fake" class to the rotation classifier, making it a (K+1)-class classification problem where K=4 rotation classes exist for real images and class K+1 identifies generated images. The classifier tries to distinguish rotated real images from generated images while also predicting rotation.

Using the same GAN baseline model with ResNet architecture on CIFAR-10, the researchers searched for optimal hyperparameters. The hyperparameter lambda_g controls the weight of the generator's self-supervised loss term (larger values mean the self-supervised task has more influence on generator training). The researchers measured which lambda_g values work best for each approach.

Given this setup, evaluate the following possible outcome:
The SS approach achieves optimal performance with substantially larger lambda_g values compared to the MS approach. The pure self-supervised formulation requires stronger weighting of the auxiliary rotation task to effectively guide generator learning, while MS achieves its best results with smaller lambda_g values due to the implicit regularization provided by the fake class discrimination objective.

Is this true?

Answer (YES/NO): NO